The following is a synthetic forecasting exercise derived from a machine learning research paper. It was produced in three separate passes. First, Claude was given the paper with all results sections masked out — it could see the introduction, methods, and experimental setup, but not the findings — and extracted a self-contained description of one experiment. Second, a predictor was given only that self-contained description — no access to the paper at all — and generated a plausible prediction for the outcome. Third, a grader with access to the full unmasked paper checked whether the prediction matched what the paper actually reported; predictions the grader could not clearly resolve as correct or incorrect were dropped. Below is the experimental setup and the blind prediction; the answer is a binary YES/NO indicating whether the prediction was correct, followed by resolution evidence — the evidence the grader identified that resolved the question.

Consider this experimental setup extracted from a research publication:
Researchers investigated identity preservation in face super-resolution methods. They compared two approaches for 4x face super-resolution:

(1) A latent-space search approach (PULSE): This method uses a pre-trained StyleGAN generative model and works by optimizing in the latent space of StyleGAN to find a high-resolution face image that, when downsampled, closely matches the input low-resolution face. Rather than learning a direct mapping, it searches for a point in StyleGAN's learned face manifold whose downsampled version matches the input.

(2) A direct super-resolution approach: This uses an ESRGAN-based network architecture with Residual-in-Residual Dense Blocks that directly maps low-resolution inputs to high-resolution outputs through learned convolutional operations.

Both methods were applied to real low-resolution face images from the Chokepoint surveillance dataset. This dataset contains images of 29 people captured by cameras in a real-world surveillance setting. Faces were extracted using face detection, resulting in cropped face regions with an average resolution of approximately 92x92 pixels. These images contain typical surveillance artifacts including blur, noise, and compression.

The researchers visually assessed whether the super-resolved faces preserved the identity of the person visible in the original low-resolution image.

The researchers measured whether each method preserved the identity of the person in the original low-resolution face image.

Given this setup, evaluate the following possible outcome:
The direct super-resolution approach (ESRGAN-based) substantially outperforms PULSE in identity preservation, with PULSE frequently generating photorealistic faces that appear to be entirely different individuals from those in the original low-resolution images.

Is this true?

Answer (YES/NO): YES